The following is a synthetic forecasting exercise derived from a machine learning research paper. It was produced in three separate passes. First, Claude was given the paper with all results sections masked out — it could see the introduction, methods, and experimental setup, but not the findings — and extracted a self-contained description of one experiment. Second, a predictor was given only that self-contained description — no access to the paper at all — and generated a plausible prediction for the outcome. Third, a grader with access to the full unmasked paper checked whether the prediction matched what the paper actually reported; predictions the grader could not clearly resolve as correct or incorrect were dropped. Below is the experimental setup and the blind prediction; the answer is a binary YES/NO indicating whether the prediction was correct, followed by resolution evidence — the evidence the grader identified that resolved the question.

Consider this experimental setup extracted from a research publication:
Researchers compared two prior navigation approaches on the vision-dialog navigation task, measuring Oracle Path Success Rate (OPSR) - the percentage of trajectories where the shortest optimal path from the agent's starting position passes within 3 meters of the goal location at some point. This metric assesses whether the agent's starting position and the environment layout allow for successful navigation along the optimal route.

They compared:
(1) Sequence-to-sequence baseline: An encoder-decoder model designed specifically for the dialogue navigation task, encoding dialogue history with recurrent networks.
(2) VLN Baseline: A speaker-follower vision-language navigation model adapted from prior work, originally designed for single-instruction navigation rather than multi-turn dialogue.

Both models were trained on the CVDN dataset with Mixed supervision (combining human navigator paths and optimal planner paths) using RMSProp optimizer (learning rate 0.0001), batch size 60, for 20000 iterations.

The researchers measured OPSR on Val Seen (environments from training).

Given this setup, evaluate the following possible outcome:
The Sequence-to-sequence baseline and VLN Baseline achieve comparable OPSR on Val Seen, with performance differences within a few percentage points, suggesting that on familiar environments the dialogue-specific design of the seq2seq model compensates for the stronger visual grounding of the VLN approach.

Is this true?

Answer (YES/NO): YES